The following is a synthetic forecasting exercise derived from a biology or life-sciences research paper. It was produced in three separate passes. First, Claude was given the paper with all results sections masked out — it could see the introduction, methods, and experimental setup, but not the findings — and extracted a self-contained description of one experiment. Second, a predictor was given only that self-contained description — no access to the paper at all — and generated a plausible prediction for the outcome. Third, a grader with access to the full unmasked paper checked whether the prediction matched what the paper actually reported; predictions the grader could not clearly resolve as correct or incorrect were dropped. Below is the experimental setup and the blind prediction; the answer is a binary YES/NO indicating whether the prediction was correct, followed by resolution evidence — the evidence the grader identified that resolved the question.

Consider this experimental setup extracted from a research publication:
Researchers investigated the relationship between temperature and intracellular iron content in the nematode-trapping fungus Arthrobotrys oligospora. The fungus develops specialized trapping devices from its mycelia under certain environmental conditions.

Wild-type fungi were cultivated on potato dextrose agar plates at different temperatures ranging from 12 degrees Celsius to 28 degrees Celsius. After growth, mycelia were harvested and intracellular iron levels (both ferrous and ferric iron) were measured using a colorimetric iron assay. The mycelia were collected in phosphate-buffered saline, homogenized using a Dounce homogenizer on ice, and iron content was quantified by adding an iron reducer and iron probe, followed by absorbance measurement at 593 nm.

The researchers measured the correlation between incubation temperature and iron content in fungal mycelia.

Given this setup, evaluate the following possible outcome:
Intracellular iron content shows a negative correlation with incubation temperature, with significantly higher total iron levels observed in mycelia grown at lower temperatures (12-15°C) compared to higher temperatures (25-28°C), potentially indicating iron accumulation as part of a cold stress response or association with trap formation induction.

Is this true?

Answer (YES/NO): YES